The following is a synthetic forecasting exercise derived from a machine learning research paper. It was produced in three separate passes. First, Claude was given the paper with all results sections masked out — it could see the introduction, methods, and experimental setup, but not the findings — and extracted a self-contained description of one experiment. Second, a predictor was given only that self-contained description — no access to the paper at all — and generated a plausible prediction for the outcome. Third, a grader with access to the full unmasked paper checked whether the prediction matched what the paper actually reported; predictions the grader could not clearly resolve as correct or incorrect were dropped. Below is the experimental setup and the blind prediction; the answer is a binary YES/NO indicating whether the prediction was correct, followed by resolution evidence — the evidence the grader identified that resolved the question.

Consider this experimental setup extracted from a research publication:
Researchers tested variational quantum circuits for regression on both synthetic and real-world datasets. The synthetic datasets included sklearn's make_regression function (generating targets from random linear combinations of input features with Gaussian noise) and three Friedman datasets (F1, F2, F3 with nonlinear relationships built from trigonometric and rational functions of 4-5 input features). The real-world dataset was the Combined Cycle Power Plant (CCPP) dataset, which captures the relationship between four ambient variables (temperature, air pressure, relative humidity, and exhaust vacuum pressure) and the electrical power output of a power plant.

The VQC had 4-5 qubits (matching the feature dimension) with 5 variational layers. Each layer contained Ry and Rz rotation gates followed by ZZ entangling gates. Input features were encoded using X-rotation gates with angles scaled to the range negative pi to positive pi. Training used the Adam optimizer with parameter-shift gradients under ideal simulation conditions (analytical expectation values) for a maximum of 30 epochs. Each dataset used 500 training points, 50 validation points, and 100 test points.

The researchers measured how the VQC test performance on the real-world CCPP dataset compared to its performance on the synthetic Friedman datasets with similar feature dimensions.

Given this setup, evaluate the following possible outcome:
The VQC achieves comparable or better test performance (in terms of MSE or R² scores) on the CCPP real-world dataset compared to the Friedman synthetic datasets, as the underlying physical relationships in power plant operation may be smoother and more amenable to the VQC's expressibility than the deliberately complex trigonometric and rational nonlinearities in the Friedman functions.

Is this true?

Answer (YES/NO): YES